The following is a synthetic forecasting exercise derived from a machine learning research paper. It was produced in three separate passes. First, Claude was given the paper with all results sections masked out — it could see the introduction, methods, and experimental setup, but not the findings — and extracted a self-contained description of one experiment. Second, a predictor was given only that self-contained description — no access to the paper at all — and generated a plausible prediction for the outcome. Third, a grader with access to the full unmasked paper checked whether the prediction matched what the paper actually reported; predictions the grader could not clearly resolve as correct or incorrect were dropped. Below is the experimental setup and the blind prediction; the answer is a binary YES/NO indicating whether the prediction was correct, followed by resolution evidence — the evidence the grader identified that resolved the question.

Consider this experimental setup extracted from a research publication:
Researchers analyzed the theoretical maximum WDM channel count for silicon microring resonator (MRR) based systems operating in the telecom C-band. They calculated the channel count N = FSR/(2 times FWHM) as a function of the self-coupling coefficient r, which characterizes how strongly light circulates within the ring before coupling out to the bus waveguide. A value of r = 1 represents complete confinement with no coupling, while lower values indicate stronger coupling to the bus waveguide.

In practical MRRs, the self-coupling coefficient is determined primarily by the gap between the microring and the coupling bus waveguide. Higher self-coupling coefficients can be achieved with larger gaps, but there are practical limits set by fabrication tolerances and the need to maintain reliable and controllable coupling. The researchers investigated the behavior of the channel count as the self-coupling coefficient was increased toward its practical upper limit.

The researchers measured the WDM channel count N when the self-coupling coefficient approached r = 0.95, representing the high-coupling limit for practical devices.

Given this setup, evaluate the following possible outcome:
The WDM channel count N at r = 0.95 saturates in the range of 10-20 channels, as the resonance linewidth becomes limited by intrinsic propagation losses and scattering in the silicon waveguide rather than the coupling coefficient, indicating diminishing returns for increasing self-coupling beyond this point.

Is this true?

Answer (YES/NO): NO